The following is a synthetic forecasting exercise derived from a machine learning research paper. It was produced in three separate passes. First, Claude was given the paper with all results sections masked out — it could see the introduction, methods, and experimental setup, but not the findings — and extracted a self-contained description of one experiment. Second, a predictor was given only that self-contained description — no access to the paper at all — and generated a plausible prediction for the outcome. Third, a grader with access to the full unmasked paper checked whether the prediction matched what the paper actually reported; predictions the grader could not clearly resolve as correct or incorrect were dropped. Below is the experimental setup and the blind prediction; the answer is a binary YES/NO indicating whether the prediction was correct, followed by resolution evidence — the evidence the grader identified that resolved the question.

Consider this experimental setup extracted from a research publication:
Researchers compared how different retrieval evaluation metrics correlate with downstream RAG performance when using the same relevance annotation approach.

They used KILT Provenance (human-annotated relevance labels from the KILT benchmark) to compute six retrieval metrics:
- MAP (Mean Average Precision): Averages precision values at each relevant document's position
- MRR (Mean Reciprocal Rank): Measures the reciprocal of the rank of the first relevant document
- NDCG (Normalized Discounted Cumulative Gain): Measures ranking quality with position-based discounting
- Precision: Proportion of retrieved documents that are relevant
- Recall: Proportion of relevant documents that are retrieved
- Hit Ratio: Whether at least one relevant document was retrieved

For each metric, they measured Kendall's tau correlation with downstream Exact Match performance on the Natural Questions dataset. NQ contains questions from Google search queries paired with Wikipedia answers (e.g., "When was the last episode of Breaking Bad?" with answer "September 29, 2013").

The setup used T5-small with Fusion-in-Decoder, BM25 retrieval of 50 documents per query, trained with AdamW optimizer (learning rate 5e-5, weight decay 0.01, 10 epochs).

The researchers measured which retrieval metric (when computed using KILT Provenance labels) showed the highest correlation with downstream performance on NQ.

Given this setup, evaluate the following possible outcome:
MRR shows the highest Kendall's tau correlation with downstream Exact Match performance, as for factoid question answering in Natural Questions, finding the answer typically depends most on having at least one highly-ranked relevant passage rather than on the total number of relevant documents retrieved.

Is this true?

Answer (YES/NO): NO